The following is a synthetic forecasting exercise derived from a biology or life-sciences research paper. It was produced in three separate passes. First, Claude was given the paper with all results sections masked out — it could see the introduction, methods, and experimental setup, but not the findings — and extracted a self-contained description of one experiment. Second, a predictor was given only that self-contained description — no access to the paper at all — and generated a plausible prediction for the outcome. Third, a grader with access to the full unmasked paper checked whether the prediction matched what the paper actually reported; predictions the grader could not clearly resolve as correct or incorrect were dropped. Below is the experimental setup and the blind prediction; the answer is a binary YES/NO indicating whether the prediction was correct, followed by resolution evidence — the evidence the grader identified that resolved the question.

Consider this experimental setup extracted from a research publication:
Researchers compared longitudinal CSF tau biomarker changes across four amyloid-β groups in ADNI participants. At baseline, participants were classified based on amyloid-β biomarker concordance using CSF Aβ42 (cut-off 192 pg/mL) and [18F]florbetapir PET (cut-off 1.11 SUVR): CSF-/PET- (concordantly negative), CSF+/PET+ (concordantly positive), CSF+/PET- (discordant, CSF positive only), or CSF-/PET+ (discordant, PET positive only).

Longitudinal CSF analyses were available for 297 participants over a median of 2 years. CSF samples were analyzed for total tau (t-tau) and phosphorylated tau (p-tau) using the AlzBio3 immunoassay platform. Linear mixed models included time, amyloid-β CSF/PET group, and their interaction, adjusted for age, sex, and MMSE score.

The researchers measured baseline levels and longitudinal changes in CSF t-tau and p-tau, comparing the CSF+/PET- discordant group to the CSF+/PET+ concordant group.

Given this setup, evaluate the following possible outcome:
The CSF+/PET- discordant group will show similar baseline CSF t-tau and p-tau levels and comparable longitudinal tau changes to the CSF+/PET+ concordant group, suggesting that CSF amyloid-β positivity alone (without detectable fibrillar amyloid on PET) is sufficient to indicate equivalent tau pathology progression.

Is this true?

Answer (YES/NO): NO